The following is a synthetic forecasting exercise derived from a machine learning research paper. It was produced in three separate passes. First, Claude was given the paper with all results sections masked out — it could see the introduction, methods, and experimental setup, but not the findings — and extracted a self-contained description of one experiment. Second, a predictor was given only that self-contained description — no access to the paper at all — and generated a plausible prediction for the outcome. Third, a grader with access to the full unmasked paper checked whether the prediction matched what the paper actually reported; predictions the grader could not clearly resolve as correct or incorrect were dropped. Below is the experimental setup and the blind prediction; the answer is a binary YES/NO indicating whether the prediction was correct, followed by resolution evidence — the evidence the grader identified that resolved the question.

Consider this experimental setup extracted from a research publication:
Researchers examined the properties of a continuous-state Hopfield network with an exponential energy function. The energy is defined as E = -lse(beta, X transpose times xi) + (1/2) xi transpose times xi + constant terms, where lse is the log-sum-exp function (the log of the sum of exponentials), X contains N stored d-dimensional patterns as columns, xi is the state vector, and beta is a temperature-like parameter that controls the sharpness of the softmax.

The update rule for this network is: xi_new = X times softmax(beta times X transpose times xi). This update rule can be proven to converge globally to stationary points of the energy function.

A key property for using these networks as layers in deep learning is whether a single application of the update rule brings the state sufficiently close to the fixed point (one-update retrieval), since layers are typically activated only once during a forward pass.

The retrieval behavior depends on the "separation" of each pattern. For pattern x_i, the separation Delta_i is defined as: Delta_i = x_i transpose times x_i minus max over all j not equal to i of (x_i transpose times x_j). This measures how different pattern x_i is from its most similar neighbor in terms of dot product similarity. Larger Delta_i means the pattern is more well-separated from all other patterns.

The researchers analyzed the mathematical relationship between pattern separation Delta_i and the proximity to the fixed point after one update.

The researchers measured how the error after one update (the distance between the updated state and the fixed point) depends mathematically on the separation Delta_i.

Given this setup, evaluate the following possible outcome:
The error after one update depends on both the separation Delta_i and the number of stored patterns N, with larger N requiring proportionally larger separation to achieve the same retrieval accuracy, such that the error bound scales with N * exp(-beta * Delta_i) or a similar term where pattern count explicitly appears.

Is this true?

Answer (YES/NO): YES